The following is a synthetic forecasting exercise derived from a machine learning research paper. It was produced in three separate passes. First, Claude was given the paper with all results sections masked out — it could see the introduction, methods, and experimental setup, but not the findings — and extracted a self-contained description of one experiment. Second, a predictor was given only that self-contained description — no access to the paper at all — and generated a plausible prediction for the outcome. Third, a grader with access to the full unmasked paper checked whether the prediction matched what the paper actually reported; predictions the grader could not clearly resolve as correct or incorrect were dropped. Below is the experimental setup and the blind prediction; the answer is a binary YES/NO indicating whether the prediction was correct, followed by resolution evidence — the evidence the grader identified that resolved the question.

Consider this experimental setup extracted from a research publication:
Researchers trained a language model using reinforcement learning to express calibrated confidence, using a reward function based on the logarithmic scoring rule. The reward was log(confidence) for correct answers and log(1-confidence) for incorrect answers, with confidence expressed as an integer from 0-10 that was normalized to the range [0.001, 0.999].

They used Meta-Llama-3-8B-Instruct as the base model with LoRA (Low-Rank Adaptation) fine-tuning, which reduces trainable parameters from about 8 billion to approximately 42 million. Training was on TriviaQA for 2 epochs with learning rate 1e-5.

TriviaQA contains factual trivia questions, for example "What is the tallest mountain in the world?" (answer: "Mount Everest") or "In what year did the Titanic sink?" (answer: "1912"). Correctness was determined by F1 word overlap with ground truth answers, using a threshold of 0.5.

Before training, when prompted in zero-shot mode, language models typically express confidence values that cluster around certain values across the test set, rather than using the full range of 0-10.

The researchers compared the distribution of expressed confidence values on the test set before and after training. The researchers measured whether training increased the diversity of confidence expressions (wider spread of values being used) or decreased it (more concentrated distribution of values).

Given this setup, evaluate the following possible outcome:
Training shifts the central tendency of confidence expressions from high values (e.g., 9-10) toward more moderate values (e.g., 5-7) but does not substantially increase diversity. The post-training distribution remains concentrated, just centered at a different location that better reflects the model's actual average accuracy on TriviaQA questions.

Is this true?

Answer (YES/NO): NO